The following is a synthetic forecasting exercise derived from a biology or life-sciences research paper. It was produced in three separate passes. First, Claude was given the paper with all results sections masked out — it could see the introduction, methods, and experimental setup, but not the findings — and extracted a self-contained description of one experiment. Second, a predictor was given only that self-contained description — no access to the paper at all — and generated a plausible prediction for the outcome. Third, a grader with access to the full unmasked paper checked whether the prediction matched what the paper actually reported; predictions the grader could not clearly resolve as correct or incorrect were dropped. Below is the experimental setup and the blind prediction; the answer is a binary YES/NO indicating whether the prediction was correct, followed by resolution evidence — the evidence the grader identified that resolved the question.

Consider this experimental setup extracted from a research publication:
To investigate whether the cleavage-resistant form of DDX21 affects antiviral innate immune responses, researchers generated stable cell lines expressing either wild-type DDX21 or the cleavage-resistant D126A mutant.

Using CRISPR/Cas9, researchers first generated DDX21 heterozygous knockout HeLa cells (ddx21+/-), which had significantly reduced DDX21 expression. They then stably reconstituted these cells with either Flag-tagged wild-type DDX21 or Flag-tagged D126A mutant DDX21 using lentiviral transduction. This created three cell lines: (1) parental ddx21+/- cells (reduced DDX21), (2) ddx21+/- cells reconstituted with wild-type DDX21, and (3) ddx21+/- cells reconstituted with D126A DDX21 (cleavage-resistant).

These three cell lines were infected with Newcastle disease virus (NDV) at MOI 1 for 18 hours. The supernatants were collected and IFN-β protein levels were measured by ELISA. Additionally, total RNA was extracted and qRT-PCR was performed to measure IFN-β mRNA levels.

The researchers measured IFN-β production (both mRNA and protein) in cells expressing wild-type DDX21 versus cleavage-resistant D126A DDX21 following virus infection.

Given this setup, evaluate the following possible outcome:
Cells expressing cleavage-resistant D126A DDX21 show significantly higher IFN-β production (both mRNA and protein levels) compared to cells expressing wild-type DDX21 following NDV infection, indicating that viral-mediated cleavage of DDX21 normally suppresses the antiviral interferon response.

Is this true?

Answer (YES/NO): YES